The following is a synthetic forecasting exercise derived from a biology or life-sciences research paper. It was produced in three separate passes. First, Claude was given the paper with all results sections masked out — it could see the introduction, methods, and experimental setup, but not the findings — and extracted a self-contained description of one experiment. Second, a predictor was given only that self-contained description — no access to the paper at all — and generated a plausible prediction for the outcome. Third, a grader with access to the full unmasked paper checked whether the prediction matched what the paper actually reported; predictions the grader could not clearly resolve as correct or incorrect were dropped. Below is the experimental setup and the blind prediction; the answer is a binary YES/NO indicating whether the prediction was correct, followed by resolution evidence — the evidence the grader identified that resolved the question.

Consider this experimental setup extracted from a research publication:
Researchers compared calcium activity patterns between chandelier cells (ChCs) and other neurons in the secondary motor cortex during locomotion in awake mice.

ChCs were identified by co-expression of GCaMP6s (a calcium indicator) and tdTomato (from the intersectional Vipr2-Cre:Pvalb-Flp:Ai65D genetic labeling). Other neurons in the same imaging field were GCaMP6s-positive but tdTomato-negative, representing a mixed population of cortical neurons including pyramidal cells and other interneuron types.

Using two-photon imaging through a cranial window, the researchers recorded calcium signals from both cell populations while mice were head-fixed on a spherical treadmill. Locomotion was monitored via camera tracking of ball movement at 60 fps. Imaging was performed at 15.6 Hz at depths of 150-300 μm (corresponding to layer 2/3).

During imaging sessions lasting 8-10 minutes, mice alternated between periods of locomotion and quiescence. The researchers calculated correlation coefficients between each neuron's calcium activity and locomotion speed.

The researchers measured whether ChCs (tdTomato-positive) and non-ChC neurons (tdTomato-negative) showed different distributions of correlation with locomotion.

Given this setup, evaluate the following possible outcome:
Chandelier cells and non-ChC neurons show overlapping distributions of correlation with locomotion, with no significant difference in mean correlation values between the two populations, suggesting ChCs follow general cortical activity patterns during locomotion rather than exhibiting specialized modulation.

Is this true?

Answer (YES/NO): NO